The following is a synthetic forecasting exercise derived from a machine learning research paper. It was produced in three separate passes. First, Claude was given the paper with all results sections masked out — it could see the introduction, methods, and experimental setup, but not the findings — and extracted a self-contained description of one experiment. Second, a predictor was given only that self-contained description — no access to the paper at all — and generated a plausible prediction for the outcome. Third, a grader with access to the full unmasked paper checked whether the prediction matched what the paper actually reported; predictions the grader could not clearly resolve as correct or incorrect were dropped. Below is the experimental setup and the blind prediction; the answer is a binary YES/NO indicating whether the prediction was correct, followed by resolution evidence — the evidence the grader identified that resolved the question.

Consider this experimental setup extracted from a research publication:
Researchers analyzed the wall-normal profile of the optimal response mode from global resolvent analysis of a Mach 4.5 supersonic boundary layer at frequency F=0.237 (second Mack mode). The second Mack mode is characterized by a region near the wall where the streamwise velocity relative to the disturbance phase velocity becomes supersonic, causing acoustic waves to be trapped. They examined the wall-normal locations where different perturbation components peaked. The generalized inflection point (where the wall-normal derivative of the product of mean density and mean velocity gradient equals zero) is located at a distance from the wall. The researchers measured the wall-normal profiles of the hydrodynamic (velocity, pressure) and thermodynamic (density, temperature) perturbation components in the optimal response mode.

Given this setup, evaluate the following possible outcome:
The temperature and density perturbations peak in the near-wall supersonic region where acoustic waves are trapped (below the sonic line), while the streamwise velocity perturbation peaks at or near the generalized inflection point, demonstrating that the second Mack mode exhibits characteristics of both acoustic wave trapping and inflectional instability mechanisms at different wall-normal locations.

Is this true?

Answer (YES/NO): NO